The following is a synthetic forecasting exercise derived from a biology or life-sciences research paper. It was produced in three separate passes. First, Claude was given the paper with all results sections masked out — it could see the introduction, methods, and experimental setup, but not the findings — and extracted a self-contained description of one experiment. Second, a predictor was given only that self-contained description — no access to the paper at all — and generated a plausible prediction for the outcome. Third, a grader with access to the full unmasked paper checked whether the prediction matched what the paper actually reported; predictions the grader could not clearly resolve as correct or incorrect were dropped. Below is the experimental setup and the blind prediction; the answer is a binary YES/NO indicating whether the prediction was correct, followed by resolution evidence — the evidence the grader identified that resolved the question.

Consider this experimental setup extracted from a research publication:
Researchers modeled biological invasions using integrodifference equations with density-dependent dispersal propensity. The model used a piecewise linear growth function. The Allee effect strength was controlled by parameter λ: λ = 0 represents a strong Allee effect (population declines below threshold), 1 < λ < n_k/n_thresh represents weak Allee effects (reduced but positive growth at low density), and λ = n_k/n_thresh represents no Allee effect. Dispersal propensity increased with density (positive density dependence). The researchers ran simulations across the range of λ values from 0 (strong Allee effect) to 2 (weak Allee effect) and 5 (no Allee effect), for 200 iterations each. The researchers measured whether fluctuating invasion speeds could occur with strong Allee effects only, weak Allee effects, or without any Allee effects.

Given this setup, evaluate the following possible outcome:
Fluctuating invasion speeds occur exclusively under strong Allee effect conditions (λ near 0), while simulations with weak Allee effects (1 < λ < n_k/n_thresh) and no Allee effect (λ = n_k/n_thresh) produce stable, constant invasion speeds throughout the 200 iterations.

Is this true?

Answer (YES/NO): NO